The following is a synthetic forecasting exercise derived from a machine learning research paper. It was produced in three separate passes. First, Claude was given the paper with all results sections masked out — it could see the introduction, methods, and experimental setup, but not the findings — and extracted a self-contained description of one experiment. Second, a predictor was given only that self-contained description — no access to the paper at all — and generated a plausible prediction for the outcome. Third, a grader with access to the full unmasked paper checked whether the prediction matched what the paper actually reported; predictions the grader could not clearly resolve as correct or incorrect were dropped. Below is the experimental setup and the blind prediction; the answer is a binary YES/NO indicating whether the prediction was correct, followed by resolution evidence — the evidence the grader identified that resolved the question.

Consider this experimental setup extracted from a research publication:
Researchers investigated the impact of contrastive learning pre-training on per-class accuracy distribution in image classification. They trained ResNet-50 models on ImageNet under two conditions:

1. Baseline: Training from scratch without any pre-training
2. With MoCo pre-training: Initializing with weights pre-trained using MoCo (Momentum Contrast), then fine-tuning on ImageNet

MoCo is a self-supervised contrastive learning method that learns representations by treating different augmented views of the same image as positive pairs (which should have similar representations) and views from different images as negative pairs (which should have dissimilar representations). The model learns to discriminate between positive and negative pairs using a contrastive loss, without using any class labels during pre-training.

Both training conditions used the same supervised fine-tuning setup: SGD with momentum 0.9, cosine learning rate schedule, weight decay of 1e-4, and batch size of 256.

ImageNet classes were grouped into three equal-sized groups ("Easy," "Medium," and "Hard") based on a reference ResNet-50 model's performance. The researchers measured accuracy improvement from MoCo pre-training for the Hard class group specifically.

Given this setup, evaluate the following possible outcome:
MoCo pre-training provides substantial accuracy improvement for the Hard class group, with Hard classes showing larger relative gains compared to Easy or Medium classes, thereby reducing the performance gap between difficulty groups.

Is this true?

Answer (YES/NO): NO